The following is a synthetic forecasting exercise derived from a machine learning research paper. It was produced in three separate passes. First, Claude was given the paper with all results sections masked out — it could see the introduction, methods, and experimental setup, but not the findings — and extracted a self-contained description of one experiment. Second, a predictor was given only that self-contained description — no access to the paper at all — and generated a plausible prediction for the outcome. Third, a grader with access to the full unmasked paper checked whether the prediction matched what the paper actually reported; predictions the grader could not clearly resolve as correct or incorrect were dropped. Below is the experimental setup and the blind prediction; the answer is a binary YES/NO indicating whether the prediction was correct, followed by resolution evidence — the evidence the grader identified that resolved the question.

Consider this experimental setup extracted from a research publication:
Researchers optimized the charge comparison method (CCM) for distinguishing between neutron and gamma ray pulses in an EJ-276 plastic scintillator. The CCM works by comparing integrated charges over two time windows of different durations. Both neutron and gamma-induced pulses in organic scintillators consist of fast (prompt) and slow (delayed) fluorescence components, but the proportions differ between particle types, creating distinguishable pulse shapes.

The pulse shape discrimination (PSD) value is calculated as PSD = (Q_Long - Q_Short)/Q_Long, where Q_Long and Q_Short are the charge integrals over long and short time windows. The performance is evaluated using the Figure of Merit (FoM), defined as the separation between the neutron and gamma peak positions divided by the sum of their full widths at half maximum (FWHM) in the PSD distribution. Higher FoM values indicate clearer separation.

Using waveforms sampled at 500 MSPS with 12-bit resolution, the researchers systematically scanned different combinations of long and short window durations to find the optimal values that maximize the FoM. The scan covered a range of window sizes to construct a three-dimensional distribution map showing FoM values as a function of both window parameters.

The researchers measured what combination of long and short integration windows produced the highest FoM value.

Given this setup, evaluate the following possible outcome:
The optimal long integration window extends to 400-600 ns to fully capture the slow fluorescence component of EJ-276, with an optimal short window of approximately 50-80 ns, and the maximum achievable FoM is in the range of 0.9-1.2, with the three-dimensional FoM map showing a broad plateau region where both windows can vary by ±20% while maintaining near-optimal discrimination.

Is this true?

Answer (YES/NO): NO